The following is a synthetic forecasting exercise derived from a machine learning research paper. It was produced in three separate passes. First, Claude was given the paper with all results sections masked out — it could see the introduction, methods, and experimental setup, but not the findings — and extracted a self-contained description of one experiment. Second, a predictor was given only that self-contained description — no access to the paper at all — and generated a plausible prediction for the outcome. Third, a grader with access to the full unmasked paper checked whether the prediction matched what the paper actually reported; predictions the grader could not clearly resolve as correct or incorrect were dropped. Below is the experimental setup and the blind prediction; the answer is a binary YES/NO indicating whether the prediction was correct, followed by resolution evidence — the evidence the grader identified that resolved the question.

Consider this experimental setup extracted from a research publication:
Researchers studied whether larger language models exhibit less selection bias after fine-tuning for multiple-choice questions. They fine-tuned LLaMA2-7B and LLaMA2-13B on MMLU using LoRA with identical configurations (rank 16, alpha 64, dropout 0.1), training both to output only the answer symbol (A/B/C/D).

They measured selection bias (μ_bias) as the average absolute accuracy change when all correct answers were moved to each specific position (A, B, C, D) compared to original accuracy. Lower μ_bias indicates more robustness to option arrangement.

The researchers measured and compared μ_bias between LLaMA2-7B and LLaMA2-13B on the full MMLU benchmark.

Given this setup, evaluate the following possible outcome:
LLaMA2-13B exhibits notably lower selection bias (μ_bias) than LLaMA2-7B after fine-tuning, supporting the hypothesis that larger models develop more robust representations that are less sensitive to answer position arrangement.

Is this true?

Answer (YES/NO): NO